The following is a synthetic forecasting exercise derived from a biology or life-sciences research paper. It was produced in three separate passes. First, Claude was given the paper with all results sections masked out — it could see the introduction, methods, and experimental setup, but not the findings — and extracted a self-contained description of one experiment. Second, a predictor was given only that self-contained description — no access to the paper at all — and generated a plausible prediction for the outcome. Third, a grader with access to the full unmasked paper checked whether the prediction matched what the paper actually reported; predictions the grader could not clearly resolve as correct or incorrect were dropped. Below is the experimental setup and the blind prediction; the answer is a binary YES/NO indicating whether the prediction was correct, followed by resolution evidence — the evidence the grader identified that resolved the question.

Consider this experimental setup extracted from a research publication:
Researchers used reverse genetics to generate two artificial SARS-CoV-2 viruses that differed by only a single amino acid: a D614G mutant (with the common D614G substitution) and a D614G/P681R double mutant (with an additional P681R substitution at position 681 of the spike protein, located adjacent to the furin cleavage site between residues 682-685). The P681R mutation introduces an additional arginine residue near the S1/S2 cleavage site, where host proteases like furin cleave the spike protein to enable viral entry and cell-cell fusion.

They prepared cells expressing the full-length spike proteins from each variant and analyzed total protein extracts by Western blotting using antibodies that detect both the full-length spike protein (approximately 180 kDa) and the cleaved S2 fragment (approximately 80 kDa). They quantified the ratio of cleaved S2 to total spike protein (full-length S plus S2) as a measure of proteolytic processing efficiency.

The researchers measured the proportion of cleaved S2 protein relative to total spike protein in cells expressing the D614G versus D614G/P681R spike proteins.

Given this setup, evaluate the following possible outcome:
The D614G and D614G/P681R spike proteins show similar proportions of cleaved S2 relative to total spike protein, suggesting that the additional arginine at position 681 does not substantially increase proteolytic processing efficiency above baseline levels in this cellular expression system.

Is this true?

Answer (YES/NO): NO